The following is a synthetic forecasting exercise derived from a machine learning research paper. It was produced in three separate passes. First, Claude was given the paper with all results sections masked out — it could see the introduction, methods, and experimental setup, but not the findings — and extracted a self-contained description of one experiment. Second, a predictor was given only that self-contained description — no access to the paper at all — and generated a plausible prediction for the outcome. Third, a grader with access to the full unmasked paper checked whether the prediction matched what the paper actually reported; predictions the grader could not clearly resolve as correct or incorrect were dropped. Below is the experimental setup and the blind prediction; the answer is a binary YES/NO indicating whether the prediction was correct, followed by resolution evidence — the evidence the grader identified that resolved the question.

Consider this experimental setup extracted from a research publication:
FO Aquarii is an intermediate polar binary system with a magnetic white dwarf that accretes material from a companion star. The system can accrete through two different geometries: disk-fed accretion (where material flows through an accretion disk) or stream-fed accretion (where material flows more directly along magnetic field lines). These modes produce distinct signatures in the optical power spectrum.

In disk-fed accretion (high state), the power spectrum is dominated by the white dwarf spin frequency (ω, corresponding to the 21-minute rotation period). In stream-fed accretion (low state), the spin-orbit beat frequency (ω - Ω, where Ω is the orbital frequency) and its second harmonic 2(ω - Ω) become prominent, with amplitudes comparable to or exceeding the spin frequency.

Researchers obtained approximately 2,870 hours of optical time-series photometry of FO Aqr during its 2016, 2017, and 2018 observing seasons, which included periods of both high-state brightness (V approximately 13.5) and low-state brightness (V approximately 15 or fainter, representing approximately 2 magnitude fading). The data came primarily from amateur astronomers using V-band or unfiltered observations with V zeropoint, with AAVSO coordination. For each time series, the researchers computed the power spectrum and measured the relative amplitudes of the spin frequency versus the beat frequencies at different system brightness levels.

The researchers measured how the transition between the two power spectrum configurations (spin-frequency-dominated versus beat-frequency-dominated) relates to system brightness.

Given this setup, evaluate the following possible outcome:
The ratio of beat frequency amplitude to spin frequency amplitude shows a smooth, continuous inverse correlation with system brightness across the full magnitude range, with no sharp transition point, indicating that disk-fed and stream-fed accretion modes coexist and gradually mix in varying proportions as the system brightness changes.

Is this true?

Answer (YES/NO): NO